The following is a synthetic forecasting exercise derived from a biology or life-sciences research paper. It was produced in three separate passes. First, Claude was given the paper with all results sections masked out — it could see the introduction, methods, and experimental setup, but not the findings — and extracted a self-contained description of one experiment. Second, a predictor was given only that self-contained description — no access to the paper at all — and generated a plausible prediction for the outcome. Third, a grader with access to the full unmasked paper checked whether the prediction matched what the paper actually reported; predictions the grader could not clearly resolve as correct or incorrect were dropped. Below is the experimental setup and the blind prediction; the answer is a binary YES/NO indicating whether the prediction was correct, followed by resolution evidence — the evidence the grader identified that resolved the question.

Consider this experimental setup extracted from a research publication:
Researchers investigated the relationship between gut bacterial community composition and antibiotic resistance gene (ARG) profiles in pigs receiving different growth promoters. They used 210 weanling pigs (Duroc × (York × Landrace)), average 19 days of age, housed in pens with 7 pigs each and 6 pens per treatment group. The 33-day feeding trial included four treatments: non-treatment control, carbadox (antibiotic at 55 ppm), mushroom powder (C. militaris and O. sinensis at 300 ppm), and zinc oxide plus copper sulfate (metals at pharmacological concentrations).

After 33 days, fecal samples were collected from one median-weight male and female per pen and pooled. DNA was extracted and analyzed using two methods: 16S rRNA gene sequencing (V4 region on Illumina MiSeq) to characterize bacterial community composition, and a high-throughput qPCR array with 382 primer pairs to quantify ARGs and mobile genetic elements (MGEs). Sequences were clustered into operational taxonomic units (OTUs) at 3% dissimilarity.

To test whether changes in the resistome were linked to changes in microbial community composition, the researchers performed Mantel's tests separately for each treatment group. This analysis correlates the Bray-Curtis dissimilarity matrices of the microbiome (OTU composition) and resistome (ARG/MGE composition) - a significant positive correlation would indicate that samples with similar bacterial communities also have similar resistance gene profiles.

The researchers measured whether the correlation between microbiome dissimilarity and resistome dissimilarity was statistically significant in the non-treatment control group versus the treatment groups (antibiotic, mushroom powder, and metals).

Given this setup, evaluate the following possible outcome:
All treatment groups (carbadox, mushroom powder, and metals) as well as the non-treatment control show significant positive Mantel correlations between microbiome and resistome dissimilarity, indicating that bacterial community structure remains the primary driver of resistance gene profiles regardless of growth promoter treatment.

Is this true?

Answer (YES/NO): NO